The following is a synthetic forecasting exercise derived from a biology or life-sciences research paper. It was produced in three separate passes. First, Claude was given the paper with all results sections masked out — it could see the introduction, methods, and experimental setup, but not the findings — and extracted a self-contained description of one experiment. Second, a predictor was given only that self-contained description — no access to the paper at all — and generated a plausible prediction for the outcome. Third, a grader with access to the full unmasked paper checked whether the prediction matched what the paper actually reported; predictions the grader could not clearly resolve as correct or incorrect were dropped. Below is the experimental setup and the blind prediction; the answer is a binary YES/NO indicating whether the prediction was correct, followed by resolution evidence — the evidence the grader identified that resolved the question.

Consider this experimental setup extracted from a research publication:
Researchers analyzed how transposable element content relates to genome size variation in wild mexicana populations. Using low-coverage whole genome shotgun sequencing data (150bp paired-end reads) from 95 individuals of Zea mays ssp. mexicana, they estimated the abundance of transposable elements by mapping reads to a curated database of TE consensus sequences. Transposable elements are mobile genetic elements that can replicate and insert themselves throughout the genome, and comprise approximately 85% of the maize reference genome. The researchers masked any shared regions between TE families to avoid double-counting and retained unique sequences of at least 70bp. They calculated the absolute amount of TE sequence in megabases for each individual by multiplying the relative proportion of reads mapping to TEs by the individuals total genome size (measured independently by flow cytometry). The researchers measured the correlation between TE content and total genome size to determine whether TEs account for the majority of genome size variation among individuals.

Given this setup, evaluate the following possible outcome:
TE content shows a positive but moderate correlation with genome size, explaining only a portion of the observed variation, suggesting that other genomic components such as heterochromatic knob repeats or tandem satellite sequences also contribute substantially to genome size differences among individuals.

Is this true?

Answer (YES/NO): NO